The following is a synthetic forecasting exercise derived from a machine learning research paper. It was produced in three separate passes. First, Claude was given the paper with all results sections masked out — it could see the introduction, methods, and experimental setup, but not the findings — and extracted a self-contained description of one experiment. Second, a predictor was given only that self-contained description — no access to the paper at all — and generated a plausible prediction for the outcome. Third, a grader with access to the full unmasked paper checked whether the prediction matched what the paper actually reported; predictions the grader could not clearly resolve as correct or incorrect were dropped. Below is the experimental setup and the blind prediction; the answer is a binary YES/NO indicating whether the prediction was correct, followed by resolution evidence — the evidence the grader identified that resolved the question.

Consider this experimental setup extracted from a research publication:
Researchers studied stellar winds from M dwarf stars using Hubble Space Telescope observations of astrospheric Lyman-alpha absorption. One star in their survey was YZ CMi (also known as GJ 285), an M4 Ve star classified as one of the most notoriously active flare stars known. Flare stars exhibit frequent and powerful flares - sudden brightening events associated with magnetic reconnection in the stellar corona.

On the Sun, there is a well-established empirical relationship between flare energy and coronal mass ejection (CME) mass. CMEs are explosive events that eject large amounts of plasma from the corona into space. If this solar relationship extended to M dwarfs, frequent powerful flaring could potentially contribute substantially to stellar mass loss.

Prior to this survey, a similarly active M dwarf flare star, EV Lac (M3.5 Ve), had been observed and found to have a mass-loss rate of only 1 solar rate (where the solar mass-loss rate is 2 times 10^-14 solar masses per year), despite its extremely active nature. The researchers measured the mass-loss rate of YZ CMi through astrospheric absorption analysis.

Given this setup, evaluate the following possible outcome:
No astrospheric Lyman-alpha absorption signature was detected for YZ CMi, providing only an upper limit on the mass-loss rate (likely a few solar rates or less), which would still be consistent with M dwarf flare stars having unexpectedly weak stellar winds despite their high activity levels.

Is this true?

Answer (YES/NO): NO